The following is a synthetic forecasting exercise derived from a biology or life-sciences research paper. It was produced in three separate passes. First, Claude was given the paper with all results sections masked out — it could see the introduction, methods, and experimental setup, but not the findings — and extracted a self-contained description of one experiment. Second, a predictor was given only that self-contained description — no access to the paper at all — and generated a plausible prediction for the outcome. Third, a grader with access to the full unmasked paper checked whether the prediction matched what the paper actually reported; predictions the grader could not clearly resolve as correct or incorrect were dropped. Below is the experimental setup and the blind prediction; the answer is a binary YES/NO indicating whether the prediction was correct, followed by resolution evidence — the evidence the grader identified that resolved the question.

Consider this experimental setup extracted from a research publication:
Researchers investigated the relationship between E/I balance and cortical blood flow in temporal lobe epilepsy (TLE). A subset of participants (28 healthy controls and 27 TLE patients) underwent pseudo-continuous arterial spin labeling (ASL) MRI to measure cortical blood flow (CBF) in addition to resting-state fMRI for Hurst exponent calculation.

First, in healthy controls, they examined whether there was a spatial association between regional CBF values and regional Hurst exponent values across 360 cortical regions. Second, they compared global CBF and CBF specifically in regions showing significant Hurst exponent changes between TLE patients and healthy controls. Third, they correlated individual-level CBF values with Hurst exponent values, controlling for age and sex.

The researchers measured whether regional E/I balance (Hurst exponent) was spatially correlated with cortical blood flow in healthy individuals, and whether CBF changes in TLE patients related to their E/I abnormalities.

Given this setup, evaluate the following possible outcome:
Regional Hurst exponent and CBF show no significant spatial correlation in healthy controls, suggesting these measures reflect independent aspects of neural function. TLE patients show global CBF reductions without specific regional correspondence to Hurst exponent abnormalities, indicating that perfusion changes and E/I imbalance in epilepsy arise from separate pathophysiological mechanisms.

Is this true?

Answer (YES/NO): NO